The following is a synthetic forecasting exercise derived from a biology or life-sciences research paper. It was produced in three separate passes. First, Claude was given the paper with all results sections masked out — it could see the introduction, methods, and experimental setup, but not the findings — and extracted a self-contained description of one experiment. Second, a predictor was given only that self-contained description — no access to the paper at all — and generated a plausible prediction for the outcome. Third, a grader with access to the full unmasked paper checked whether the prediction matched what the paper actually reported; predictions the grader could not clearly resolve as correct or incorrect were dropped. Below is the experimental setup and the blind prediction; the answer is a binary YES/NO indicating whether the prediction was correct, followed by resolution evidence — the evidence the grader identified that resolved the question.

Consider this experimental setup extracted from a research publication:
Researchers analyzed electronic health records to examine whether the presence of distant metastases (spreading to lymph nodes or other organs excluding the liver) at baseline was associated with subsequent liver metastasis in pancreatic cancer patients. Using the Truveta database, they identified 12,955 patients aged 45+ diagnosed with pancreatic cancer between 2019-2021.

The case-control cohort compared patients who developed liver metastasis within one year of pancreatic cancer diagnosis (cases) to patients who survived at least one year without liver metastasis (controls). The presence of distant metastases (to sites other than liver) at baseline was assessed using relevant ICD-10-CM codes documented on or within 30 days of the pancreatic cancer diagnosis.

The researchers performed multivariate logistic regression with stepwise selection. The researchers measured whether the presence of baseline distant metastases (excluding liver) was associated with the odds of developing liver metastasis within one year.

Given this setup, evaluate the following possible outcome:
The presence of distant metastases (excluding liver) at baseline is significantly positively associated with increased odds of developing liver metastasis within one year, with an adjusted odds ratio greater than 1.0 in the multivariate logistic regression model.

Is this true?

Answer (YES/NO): YES